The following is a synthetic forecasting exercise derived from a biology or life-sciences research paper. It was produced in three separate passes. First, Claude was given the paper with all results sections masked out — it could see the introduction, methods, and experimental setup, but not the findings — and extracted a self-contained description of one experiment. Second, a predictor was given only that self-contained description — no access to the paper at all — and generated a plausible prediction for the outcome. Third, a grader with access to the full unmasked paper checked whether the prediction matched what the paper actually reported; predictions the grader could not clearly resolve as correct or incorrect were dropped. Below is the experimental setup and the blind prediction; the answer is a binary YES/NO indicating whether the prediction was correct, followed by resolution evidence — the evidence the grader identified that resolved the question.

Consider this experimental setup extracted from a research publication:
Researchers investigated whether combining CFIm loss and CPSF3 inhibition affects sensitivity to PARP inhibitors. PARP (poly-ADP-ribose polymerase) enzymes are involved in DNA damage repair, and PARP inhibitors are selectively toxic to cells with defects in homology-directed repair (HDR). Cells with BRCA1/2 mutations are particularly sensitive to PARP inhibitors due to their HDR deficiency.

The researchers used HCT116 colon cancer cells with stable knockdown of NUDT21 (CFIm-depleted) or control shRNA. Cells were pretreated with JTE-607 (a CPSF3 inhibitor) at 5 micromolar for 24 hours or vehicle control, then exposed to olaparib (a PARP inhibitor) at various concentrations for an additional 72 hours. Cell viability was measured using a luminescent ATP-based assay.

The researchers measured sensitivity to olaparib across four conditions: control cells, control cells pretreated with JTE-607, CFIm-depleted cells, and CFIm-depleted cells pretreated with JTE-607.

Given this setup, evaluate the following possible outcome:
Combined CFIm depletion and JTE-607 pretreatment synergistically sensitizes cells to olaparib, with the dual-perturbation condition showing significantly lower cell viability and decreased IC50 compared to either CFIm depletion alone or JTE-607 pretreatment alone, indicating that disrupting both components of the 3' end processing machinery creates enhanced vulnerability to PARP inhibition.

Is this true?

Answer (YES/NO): YES